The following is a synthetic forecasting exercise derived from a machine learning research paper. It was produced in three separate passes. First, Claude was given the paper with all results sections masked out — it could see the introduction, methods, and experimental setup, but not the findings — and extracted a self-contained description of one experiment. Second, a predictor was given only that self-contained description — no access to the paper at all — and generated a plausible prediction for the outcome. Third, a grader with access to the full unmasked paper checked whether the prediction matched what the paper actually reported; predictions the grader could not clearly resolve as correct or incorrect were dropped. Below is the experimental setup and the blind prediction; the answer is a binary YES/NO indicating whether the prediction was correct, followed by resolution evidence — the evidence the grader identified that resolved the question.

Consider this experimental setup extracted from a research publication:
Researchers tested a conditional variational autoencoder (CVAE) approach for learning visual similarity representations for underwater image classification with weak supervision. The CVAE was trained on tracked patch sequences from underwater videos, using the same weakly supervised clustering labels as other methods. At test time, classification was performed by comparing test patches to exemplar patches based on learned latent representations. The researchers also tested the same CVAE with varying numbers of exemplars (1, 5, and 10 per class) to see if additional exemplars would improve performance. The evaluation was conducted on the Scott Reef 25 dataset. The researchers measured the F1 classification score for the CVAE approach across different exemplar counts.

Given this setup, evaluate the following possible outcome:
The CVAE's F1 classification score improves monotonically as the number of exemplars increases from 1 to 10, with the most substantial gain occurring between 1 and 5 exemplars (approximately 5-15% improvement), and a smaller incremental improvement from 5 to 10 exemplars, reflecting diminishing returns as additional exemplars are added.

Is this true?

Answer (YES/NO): NO